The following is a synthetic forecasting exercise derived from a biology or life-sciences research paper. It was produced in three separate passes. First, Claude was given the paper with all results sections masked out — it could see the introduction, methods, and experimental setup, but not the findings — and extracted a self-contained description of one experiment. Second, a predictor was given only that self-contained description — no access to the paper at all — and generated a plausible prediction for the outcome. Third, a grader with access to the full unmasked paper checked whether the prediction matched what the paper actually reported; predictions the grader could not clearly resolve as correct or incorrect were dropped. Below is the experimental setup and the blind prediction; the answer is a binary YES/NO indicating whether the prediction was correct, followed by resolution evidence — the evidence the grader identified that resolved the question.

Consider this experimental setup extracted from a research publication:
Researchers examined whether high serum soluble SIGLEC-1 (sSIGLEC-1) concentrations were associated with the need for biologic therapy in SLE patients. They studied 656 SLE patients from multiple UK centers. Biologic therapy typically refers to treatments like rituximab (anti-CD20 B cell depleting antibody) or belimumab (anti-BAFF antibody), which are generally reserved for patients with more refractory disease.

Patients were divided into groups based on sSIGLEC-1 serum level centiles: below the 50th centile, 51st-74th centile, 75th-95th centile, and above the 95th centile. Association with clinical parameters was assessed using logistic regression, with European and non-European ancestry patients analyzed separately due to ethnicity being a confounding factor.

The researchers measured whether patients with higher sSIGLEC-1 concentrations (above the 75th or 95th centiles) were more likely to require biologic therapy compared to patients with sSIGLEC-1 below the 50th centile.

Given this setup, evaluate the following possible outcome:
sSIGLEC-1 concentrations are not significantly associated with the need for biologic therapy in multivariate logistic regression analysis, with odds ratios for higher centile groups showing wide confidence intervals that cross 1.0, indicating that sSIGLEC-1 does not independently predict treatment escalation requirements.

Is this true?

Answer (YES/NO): NO